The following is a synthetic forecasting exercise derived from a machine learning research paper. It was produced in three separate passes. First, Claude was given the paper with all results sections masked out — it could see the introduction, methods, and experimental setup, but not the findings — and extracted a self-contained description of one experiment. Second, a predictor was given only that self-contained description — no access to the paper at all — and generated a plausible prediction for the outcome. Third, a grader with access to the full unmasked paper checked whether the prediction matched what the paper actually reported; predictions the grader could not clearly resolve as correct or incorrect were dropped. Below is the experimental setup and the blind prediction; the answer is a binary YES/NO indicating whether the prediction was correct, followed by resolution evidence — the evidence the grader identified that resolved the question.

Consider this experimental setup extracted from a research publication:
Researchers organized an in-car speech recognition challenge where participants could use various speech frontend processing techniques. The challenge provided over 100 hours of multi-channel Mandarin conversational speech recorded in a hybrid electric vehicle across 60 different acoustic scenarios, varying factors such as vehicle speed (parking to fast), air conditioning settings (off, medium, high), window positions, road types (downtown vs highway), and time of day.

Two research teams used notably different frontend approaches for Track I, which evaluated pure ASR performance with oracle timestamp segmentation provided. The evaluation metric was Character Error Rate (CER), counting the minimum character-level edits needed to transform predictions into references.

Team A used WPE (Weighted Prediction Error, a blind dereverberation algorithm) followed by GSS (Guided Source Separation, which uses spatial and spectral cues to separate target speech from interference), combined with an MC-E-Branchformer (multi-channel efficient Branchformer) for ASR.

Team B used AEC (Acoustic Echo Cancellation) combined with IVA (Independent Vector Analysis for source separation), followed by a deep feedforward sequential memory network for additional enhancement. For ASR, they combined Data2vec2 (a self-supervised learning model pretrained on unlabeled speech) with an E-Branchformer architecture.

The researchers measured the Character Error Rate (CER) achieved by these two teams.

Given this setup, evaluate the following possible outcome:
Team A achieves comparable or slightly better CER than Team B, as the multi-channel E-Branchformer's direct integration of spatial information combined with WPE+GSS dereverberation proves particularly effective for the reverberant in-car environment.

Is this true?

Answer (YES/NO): YES